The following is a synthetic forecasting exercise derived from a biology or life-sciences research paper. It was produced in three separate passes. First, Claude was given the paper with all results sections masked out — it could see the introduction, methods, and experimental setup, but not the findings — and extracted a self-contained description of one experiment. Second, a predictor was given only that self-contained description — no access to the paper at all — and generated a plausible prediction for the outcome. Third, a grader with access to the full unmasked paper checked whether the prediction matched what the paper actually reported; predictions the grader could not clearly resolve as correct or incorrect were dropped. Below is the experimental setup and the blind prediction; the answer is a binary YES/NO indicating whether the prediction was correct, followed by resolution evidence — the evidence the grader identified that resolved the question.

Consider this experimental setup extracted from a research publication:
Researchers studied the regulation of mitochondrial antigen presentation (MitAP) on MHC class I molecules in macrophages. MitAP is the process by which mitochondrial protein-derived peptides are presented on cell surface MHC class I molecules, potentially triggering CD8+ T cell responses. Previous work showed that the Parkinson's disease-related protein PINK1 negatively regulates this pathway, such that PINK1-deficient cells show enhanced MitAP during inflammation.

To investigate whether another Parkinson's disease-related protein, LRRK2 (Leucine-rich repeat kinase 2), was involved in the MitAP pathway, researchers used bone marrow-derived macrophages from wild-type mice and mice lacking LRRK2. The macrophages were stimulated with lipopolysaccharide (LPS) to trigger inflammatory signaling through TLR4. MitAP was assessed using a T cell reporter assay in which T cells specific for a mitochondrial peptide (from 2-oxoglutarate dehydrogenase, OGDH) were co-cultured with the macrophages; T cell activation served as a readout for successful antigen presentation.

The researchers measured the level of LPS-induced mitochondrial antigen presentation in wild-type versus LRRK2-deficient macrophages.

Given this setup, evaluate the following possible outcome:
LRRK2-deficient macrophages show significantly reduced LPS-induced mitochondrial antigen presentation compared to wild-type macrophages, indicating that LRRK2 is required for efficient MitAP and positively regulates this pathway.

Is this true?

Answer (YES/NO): YES